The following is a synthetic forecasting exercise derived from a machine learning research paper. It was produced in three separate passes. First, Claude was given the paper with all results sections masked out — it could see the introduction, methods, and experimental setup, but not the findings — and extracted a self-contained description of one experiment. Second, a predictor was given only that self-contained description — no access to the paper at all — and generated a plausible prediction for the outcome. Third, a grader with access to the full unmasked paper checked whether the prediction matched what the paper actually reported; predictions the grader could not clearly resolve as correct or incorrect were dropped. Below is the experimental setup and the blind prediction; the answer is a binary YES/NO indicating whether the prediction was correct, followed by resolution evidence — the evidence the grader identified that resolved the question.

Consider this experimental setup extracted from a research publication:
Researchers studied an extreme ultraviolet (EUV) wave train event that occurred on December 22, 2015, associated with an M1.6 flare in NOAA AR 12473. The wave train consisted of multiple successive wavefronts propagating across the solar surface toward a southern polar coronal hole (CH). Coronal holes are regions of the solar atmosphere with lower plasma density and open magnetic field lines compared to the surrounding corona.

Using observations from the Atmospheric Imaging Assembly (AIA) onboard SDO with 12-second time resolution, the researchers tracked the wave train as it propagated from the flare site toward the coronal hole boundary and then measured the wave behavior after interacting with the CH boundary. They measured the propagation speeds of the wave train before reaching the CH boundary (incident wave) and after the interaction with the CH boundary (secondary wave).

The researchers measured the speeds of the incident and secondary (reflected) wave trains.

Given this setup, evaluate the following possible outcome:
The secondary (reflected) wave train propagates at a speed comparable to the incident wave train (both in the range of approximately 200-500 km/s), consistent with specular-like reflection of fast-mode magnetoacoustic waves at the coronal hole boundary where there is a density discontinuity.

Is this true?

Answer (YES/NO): NO